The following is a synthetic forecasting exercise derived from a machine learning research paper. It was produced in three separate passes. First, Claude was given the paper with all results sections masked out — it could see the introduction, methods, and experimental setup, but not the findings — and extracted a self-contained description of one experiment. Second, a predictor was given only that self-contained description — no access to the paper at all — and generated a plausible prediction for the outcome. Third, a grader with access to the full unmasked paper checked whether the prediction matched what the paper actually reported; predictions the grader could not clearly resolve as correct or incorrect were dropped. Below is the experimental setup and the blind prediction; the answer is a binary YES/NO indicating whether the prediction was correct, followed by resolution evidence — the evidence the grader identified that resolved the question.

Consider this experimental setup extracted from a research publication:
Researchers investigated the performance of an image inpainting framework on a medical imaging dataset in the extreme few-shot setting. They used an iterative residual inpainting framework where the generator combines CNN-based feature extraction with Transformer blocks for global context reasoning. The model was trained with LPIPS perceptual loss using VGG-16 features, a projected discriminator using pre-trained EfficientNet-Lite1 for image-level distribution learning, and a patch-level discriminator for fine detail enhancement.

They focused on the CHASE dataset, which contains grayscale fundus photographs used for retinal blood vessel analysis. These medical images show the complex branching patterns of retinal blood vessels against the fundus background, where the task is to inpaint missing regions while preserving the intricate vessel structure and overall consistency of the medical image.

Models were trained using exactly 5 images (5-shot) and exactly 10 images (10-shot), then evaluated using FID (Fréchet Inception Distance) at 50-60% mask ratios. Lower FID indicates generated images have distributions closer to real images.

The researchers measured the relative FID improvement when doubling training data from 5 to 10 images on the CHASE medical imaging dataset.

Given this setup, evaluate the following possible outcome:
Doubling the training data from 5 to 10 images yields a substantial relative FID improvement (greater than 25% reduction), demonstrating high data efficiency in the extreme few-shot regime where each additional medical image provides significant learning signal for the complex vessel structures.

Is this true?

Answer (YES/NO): NO